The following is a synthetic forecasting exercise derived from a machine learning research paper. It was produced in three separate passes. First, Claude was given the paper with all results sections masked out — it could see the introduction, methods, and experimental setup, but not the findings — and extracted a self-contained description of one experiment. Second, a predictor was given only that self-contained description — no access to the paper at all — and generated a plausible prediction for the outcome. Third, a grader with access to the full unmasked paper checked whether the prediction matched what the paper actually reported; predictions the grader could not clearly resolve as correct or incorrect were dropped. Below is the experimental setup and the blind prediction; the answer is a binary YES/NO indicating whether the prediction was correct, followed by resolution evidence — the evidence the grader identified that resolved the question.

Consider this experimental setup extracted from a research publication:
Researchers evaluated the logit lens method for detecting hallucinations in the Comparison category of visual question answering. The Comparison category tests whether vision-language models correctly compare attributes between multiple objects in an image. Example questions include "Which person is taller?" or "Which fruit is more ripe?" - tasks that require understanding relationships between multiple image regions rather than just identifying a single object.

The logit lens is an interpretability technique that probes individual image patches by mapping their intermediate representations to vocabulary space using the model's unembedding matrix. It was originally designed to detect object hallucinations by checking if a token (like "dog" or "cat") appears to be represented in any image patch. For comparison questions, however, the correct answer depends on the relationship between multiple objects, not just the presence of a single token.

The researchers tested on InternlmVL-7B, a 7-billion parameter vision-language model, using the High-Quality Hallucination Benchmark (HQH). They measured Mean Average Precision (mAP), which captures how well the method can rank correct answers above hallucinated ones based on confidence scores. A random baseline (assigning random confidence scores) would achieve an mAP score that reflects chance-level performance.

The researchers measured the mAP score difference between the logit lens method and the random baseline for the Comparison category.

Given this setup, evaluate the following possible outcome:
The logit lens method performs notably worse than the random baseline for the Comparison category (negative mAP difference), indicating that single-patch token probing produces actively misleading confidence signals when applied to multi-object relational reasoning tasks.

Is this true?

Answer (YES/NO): NO